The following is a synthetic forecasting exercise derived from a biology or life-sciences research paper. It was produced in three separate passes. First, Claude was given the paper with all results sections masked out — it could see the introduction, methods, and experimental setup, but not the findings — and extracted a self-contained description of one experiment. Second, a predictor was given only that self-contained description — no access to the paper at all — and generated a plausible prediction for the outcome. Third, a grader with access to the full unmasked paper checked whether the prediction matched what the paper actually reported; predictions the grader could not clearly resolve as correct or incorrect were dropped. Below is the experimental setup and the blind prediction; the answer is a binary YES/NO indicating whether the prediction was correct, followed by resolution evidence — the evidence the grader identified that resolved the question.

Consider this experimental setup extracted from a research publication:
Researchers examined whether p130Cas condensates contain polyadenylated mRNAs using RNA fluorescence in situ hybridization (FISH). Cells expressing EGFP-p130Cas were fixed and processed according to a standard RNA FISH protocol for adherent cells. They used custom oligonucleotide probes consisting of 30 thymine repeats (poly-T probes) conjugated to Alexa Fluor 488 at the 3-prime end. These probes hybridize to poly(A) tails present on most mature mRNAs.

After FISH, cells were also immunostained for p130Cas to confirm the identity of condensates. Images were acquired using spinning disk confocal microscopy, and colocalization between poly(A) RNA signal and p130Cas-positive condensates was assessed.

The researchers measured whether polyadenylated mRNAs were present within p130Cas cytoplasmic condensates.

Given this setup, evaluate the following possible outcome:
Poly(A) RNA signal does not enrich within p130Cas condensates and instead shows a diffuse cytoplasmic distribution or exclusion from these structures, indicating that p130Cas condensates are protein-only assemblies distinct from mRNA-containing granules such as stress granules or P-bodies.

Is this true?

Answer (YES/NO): NO